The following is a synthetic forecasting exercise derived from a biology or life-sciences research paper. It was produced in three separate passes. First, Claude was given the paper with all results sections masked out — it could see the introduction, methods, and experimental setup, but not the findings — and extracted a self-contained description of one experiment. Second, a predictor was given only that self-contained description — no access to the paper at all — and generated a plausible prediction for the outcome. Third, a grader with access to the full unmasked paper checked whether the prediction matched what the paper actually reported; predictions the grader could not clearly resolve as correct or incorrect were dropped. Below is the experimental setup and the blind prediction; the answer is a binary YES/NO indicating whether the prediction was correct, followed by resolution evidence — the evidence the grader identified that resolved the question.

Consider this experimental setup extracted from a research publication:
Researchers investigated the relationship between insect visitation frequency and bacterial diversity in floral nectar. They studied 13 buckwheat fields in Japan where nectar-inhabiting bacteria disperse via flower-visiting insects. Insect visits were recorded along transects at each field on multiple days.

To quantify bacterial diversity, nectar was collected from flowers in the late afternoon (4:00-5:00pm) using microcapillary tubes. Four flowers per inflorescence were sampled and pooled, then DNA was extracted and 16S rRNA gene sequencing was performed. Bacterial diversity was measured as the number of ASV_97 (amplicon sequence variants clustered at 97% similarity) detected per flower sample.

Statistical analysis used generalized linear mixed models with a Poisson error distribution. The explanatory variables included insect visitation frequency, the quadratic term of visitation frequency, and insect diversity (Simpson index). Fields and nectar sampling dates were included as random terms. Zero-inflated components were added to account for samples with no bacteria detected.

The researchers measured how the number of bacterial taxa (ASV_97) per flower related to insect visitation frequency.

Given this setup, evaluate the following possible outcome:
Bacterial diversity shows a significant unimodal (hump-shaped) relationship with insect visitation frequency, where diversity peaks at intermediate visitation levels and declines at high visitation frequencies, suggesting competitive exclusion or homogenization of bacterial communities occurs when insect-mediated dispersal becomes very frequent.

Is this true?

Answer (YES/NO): YES